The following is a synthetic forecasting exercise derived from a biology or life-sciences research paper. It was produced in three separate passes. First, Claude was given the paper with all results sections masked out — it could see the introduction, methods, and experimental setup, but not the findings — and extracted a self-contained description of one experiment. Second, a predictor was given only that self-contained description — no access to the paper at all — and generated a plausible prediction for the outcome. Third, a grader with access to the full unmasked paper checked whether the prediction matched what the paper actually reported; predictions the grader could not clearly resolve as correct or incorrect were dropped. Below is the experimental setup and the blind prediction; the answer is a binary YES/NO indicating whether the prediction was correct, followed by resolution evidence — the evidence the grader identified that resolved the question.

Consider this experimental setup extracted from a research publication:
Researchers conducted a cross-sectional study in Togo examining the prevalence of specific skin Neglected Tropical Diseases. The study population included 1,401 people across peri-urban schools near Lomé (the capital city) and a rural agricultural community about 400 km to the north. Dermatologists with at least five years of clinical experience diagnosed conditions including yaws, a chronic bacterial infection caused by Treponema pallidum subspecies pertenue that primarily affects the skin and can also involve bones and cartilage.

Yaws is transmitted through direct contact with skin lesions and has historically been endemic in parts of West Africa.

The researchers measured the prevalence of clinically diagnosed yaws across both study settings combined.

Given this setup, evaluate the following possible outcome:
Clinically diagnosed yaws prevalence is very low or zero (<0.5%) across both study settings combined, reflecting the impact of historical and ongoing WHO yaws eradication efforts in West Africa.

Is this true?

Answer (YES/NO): NO